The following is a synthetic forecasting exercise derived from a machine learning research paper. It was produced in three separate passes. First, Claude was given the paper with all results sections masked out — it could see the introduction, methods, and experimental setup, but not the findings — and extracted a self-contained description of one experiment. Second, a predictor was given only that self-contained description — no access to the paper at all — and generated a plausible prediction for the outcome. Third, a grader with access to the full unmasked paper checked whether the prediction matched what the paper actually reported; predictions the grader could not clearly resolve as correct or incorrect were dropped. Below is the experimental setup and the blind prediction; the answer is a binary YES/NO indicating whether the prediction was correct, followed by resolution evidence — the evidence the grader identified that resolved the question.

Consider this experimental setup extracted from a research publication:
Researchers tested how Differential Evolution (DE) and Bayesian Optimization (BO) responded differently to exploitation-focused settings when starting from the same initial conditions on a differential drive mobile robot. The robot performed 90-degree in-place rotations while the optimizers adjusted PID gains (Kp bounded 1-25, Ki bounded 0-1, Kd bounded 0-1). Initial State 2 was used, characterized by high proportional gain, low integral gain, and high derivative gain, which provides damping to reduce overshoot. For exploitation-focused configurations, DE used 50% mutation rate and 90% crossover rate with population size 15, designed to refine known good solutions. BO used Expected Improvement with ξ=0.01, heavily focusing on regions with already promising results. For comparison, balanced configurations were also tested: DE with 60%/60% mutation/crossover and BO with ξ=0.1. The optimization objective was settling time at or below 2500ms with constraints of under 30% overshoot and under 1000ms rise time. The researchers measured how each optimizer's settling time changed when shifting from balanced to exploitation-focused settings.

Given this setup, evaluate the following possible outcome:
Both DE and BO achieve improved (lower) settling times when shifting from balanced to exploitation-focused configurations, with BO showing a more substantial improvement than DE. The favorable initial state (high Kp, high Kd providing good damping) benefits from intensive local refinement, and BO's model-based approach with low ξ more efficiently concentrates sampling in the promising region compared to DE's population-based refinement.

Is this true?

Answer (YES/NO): NO